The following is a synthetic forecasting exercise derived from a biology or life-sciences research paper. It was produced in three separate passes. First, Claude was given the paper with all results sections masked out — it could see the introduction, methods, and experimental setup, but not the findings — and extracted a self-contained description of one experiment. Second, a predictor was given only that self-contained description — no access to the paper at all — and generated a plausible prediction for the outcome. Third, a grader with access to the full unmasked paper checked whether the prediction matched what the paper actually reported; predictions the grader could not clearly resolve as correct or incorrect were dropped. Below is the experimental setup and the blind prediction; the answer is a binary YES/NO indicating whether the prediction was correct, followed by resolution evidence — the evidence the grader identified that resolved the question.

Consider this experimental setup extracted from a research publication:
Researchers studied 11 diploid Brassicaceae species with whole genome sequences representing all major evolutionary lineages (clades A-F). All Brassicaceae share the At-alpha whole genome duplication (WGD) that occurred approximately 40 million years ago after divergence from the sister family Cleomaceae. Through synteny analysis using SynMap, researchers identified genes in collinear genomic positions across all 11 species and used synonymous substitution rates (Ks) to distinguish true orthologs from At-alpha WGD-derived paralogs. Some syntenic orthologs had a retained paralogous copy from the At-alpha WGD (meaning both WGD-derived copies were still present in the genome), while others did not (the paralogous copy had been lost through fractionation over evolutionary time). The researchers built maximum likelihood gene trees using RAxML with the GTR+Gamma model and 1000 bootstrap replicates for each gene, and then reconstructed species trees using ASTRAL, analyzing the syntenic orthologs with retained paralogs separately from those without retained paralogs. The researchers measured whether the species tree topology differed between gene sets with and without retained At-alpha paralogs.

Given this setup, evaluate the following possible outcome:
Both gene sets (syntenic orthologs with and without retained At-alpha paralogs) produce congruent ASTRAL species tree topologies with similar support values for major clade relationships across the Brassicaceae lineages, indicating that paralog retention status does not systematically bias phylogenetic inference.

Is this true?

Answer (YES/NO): YES